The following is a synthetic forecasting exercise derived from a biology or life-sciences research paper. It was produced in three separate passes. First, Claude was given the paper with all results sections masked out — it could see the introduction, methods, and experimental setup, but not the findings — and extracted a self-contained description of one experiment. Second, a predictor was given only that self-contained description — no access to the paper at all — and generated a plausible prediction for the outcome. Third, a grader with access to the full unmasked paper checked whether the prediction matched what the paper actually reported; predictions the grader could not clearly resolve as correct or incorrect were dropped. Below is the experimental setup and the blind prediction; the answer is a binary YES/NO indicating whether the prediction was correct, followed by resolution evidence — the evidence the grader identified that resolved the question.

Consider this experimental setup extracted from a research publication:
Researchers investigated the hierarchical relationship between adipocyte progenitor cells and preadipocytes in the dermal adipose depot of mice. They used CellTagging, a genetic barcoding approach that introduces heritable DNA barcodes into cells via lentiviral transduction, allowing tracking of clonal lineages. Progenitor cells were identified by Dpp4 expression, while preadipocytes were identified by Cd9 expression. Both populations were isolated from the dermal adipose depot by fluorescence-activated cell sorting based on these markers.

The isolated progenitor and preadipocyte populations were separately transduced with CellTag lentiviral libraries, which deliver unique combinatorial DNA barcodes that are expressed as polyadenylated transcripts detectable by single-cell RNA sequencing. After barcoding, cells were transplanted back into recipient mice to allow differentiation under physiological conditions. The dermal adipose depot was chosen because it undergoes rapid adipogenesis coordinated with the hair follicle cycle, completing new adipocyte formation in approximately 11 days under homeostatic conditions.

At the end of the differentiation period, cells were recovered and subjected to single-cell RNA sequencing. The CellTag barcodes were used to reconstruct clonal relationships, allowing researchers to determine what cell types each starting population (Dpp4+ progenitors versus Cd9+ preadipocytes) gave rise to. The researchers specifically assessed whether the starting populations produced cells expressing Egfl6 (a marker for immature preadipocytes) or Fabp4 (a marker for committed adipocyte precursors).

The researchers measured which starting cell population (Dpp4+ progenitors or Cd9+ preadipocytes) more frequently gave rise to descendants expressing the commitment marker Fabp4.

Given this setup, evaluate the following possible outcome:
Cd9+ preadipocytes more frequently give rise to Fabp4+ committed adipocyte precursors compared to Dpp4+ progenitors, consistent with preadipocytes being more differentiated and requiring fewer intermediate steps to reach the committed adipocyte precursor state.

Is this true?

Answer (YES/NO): NO